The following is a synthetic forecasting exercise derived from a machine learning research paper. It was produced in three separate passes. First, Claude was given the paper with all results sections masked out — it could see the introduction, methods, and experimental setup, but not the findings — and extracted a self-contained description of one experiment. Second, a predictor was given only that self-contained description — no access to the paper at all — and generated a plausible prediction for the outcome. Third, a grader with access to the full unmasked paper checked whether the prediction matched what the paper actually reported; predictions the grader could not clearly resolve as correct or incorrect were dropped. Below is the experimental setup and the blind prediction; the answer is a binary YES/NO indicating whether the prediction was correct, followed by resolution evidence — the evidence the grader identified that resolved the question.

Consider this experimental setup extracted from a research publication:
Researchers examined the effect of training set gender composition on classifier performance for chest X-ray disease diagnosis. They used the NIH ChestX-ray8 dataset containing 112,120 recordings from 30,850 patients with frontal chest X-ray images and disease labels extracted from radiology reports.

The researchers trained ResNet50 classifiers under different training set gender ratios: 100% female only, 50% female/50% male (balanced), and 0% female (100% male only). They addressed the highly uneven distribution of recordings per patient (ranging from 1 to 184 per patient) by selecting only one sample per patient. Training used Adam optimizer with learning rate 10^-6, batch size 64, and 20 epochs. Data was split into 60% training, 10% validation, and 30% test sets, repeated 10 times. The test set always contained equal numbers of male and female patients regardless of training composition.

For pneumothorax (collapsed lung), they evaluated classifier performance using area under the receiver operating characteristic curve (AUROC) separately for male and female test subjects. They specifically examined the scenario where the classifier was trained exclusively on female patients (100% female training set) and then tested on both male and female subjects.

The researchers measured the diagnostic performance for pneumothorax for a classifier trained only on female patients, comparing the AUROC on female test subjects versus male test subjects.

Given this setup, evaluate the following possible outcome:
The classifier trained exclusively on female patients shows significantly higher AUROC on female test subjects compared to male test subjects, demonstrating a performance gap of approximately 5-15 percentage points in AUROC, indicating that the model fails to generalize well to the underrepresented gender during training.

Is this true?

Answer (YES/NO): NO